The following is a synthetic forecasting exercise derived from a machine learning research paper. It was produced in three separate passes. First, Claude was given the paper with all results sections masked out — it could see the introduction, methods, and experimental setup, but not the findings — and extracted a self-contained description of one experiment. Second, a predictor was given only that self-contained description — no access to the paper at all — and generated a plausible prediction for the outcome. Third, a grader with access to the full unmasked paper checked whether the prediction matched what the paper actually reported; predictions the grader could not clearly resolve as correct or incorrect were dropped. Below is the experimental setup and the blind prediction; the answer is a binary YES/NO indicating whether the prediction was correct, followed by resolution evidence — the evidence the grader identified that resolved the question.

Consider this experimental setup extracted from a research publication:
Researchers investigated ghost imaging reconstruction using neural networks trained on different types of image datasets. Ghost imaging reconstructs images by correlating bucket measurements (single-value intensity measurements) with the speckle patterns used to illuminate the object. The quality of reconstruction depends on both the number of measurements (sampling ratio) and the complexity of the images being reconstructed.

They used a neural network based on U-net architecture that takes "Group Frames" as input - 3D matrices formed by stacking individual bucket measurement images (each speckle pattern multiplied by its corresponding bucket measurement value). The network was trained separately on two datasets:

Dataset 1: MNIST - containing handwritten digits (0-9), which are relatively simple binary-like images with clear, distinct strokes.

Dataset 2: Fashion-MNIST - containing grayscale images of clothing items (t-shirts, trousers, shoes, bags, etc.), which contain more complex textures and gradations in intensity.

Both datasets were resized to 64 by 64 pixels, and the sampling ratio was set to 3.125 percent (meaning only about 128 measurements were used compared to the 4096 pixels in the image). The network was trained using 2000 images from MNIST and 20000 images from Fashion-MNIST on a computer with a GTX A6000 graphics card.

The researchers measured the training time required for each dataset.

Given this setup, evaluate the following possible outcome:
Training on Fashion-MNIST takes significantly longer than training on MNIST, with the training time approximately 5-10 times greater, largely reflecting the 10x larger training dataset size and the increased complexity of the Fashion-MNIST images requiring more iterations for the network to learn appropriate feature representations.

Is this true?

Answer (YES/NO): NO